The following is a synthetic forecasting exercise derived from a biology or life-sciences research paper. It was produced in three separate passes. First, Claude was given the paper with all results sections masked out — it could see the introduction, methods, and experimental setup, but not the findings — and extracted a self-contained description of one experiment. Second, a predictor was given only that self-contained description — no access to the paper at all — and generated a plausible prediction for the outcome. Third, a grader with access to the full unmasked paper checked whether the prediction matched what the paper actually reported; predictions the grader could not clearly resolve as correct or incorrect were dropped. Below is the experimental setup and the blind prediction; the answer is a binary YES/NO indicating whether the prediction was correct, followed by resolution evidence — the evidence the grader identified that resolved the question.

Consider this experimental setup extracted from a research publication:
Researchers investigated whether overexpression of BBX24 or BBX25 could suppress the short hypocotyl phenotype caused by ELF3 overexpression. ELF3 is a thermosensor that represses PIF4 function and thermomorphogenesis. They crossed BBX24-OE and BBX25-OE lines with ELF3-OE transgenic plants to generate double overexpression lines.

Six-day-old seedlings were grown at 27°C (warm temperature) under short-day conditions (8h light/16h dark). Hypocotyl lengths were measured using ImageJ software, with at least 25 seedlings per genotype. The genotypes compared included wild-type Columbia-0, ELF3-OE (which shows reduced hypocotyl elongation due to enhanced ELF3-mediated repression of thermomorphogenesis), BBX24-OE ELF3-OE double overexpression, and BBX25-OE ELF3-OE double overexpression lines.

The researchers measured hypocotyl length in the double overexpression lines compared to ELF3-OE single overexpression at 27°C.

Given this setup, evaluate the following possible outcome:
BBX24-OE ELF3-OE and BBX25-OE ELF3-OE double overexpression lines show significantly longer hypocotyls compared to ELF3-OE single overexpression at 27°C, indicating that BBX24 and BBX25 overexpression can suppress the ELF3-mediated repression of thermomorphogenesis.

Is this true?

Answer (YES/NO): YES